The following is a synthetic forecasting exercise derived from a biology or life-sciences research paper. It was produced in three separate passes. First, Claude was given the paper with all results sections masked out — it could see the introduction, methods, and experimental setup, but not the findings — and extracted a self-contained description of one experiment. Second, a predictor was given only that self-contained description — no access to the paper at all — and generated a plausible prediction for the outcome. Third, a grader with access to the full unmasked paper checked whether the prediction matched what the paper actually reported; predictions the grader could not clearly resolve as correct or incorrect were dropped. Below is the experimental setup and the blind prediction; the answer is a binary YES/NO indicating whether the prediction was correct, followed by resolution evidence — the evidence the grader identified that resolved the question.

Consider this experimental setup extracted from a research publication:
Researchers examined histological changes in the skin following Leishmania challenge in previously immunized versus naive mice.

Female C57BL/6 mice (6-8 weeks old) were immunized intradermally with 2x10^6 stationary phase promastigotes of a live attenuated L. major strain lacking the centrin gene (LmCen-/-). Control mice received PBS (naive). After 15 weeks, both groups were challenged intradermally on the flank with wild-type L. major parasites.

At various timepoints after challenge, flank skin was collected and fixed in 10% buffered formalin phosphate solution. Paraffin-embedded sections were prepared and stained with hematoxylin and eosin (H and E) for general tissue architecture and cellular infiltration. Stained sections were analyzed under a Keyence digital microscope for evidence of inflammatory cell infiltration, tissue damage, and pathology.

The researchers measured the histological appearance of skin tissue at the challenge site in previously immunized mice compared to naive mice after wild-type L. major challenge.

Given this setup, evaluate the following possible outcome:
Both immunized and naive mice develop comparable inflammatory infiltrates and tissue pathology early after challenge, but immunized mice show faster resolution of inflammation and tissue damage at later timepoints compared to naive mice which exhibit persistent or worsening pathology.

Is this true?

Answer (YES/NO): NO